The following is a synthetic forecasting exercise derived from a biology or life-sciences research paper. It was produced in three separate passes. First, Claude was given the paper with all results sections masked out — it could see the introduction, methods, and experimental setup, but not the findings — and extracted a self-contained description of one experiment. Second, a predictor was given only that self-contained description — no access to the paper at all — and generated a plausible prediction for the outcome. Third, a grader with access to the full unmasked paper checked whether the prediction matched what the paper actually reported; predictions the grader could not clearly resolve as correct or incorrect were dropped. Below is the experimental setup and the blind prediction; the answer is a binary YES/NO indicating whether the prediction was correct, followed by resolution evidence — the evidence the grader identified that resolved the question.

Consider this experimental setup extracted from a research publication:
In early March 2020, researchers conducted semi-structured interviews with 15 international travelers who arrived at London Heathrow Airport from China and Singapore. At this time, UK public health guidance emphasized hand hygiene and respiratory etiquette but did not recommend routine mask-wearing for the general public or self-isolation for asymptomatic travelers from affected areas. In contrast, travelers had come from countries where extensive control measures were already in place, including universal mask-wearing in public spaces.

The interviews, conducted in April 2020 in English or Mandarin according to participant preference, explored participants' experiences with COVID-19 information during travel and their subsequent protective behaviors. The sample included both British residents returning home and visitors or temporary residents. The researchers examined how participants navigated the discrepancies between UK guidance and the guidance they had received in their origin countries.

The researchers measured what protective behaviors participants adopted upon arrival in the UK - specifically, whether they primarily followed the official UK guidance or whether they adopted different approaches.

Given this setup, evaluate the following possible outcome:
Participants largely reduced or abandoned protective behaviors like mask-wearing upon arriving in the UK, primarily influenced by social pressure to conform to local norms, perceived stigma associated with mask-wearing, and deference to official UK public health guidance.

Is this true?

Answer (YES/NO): NO